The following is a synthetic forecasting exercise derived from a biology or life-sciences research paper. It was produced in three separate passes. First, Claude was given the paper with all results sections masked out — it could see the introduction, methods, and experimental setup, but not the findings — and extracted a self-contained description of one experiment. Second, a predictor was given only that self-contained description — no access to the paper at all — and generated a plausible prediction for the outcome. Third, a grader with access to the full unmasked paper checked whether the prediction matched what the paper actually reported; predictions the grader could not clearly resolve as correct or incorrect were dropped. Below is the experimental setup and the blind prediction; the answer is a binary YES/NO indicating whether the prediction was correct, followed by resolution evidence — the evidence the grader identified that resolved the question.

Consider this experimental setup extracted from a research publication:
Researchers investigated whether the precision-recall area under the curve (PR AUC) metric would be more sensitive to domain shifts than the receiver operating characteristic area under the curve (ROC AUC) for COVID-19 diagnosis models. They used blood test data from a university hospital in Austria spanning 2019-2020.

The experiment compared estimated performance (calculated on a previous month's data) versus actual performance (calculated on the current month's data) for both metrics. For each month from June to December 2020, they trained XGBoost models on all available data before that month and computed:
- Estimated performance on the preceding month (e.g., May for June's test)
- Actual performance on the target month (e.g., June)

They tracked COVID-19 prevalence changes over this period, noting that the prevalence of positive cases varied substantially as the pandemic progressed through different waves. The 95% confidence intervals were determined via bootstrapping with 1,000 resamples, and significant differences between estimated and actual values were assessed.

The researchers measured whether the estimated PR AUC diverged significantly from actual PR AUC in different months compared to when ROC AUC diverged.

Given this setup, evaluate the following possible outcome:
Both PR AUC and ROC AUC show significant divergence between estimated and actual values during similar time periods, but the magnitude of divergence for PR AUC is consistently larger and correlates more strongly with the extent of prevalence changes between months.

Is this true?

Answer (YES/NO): NO